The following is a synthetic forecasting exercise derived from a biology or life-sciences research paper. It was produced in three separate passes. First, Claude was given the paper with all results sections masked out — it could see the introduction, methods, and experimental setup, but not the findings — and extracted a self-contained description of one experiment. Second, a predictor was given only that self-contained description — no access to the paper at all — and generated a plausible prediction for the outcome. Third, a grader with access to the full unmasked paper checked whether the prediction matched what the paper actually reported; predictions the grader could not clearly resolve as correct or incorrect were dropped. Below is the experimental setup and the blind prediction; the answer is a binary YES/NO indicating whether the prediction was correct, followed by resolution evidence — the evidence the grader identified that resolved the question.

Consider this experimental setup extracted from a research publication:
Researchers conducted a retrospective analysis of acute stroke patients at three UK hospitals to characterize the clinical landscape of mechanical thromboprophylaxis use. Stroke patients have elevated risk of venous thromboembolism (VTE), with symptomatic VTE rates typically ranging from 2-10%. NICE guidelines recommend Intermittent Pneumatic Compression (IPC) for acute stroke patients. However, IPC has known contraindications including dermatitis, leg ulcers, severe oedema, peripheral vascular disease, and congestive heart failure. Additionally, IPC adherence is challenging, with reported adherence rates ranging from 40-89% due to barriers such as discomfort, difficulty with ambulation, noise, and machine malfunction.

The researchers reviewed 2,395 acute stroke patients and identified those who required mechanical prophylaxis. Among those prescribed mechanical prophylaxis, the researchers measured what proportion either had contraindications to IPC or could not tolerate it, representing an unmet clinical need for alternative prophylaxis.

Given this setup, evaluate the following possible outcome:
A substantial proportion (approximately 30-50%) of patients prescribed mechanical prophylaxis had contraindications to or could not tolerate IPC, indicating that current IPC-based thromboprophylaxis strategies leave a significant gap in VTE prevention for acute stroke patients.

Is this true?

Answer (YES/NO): YES